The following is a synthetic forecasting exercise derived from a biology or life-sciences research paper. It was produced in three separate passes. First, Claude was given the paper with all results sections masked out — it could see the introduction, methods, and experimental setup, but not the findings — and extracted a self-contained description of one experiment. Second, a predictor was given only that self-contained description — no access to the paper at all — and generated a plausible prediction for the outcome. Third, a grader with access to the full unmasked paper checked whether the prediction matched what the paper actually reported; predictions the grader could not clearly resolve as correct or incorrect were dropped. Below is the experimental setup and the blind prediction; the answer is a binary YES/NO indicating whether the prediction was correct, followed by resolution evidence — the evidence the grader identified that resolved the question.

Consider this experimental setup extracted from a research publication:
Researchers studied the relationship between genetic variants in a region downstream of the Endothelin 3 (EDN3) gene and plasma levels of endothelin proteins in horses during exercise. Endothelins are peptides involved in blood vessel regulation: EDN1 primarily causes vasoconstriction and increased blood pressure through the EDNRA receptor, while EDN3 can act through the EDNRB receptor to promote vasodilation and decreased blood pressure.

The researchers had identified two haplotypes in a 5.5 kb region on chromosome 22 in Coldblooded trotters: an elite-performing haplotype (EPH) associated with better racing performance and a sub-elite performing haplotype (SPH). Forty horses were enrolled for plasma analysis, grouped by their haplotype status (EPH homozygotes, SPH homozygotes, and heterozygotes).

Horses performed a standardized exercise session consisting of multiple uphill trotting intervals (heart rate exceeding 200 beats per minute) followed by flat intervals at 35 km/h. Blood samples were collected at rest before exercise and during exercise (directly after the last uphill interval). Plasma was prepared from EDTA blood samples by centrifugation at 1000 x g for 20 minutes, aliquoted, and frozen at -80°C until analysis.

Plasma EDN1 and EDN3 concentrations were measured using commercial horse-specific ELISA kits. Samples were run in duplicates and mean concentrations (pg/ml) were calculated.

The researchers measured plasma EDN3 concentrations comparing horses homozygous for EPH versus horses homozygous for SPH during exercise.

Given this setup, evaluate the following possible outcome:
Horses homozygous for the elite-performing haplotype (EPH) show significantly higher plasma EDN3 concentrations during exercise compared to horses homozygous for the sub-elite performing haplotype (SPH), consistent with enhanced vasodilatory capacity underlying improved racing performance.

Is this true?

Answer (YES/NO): NO